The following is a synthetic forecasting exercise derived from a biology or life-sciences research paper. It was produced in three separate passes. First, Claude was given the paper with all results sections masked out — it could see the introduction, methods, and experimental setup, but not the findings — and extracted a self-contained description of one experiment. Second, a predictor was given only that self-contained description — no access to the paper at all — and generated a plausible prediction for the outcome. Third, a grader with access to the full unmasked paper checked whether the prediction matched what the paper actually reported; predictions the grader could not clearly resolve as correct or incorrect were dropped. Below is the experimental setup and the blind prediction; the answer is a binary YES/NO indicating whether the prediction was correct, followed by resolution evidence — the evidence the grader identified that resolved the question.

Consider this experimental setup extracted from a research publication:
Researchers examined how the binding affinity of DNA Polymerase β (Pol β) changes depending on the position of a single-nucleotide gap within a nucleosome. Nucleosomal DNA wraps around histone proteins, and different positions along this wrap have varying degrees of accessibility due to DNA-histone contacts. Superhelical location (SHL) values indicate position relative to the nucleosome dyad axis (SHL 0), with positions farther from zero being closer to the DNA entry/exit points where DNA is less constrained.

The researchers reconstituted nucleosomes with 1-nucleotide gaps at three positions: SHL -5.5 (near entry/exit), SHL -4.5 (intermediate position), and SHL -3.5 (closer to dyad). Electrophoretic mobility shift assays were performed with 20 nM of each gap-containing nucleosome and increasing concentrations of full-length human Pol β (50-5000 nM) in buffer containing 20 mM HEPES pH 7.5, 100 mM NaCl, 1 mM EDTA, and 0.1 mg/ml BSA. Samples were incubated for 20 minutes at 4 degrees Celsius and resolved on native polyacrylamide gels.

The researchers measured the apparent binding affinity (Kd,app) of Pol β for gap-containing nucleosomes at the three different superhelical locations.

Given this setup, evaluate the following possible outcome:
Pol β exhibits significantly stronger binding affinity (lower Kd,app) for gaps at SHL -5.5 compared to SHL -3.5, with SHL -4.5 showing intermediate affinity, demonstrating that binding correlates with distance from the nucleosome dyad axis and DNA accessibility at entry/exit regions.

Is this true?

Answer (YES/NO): NO